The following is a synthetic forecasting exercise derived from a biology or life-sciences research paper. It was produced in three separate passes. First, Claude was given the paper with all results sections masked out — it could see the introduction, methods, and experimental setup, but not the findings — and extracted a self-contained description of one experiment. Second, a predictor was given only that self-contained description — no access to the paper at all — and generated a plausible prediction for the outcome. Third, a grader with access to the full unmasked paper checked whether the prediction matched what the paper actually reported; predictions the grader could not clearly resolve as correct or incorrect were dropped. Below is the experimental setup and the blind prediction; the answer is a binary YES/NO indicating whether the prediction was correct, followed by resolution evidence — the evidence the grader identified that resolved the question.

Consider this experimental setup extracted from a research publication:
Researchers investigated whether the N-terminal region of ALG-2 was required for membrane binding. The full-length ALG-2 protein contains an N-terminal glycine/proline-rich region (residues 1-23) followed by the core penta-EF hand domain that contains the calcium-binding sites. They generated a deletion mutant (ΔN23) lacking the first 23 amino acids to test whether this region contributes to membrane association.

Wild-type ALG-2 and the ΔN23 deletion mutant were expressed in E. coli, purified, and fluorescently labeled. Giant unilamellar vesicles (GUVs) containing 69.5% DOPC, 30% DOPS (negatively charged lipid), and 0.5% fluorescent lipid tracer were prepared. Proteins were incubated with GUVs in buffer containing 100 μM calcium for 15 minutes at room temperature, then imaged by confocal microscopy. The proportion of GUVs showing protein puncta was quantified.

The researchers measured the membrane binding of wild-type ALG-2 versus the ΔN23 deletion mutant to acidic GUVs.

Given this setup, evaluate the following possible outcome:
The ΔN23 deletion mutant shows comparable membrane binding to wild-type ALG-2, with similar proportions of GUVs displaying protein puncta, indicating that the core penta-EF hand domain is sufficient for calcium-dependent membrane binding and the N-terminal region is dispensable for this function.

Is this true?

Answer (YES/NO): YES